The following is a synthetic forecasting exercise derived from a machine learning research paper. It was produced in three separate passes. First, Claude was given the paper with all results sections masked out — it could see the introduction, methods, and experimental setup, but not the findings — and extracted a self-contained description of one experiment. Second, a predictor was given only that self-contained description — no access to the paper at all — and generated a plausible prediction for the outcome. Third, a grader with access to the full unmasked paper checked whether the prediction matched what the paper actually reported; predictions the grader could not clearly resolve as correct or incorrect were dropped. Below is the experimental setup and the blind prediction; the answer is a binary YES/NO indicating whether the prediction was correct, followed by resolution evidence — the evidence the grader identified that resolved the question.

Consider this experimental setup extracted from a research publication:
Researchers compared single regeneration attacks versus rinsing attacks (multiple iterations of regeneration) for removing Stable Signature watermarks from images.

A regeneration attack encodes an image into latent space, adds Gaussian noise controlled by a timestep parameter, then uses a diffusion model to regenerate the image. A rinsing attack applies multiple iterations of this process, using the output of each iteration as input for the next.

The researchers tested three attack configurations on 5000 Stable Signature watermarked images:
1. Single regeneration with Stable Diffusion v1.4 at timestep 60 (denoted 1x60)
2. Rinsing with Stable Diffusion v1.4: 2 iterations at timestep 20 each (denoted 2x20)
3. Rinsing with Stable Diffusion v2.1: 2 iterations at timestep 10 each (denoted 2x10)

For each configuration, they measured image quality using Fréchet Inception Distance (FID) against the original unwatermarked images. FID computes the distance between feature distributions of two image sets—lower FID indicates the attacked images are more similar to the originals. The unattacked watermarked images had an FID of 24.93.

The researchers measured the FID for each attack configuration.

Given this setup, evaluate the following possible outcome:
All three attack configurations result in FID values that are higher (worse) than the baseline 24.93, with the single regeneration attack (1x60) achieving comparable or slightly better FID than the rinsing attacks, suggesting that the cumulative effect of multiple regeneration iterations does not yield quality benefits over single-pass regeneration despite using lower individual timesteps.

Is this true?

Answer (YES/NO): NO